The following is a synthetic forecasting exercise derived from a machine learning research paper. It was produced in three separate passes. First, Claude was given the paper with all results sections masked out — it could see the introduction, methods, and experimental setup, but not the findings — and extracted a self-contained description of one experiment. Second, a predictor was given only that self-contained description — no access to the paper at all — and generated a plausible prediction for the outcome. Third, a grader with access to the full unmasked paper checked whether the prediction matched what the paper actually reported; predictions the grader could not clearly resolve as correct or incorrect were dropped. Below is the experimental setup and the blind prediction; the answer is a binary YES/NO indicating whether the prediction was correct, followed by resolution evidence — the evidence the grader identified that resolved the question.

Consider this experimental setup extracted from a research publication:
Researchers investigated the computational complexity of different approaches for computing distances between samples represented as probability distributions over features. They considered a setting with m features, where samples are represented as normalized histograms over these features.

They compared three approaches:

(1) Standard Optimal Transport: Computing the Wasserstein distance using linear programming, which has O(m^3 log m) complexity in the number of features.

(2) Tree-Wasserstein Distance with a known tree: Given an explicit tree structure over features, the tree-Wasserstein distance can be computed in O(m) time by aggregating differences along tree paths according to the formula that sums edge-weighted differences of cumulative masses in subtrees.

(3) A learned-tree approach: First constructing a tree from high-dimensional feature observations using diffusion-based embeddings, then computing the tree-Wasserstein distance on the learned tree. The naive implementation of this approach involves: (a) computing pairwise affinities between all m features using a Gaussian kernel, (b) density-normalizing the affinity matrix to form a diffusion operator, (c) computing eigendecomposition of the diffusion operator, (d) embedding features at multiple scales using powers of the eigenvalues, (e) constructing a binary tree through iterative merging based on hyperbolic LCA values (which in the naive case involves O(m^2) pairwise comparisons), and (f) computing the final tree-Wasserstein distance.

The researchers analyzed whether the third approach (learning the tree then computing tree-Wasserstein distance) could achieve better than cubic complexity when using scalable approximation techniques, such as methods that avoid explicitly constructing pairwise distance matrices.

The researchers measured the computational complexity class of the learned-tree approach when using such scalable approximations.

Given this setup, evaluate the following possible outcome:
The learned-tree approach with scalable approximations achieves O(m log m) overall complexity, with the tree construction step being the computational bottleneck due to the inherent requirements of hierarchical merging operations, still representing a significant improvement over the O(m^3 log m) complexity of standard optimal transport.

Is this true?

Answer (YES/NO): NO